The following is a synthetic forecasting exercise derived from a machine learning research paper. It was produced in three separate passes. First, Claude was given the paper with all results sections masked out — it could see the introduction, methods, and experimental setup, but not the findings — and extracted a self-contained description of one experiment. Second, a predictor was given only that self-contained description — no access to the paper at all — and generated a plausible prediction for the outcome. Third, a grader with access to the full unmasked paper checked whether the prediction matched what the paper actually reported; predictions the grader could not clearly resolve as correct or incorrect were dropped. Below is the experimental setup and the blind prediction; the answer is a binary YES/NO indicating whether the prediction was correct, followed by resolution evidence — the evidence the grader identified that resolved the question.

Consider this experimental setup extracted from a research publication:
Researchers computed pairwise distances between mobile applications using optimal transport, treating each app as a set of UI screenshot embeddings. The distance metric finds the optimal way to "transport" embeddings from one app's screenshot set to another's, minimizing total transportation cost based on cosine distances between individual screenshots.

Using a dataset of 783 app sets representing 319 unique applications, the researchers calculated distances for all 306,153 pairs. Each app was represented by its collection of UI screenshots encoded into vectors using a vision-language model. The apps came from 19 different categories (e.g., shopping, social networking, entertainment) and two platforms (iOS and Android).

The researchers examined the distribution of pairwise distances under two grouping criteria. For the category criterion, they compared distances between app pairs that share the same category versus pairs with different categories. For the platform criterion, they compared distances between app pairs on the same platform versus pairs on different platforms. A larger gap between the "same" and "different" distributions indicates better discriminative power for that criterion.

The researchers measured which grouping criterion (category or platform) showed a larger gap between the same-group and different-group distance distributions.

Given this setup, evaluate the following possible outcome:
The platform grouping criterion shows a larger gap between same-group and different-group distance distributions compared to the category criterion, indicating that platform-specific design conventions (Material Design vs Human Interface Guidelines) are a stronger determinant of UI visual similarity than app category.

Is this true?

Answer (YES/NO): NO